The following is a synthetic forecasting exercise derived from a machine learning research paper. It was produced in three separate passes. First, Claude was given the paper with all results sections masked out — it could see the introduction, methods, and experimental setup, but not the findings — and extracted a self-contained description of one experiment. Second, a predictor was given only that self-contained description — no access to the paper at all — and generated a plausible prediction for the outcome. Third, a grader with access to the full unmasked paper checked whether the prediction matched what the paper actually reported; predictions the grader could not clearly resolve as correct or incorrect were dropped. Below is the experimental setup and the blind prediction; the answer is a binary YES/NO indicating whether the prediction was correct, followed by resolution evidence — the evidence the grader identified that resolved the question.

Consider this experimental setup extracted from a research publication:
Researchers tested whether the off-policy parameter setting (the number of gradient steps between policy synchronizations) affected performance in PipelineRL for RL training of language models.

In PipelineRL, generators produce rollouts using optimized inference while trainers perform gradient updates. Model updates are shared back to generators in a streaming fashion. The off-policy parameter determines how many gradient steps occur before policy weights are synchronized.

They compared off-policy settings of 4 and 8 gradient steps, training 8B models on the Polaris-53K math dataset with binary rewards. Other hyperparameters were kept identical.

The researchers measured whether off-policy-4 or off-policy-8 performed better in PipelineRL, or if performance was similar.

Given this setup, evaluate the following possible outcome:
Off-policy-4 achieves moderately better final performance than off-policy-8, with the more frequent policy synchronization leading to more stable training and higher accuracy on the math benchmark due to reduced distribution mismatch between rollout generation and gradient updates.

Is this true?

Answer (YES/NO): NO